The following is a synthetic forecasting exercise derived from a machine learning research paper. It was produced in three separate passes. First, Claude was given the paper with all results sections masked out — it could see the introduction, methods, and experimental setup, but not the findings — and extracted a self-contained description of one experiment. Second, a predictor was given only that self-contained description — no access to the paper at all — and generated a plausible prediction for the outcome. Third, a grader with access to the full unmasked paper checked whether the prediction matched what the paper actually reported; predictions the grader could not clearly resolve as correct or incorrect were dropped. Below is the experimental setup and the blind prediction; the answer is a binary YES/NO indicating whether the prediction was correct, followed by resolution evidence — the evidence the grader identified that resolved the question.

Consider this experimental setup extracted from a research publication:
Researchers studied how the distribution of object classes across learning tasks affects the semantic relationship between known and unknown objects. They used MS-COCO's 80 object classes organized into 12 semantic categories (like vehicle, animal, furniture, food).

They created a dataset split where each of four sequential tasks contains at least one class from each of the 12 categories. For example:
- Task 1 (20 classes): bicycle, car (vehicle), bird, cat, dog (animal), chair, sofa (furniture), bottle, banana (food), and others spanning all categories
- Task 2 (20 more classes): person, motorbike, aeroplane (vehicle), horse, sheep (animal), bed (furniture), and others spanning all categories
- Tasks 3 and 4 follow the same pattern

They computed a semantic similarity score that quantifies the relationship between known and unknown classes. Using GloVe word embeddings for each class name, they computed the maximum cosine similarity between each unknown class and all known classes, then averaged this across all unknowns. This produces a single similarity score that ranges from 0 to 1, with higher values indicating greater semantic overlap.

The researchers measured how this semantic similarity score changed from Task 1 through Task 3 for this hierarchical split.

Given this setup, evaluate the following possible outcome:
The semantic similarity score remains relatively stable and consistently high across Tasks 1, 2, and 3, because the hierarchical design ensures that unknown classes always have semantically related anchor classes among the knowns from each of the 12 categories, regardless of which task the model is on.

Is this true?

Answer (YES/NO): NO